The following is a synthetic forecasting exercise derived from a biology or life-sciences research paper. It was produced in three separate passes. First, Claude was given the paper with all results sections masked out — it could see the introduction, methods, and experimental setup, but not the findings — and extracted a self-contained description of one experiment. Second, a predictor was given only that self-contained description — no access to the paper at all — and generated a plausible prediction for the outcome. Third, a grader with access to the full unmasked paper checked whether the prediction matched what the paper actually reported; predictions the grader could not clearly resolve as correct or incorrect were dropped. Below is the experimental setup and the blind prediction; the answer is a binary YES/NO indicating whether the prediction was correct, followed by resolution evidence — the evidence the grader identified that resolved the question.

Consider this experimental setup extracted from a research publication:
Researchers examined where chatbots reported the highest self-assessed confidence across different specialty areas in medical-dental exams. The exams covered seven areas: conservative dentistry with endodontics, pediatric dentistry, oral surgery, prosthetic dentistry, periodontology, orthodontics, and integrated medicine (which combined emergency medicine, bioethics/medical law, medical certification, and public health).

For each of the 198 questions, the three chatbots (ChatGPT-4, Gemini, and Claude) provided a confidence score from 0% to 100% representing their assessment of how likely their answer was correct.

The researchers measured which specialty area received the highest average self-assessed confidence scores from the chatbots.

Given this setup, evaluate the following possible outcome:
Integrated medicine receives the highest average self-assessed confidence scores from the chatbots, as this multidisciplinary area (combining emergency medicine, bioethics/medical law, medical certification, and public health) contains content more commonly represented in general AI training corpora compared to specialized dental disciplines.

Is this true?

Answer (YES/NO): YES